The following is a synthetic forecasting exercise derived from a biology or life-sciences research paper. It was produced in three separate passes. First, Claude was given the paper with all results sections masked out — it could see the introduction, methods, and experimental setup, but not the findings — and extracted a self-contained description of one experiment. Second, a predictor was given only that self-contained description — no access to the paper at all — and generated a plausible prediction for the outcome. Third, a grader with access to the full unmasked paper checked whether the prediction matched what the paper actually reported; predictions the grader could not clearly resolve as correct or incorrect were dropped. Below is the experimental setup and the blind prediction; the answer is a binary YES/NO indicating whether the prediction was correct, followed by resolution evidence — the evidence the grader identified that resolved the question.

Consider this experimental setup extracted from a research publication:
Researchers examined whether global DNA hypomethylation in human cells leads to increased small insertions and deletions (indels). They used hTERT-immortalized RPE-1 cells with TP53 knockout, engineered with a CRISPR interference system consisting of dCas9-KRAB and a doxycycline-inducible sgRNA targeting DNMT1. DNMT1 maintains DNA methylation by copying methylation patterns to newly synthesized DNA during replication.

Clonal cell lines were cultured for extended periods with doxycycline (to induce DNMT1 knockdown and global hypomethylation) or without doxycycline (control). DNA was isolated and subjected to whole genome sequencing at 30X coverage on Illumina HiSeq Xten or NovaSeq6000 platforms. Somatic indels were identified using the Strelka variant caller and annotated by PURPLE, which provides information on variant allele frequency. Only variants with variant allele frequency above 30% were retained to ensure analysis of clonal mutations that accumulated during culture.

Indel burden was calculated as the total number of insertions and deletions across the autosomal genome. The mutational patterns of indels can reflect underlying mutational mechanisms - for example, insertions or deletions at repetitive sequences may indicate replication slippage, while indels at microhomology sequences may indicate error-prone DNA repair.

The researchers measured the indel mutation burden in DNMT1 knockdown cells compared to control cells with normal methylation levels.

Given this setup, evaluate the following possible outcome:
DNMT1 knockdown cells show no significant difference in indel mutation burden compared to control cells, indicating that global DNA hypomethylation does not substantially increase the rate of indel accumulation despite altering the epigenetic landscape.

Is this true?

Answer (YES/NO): YES